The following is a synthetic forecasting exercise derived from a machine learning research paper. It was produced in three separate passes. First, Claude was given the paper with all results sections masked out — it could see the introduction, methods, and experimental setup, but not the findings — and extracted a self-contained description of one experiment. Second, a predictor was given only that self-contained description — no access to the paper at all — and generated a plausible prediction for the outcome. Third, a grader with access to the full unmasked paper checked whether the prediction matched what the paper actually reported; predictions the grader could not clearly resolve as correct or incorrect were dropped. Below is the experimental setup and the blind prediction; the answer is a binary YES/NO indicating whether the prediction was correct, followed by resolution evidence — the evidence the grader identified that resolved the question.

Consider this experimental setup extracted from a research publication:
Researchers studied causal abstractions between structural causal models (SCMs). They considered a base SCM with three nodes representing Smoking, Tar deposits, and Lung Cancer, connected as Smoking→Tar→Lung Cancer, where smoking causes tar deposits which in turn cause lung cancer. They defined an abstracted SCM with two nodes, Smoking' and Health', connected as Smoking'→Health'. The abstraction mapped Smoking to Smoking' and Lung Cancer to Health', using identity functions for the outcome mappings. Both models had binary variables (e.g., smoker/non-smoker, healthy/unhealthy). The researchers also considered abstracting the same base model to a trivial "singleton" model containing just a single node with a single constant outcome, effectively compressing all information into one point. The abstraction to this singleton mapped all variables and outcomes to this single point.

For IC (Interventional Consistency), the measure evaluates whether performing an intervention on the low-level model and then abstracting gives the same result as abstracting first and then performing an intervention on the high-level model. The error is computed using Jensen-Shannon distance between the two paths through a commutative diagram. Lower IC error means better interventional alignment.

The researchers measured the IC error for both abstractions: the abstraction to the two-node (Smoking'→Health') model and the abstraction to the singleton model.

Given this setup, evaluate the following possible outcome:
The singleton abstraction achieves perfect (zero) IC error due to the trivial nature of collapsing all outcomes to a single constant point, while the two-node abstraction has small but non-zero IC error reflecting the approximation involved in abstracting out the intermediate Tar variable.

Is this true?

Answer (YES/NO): NO